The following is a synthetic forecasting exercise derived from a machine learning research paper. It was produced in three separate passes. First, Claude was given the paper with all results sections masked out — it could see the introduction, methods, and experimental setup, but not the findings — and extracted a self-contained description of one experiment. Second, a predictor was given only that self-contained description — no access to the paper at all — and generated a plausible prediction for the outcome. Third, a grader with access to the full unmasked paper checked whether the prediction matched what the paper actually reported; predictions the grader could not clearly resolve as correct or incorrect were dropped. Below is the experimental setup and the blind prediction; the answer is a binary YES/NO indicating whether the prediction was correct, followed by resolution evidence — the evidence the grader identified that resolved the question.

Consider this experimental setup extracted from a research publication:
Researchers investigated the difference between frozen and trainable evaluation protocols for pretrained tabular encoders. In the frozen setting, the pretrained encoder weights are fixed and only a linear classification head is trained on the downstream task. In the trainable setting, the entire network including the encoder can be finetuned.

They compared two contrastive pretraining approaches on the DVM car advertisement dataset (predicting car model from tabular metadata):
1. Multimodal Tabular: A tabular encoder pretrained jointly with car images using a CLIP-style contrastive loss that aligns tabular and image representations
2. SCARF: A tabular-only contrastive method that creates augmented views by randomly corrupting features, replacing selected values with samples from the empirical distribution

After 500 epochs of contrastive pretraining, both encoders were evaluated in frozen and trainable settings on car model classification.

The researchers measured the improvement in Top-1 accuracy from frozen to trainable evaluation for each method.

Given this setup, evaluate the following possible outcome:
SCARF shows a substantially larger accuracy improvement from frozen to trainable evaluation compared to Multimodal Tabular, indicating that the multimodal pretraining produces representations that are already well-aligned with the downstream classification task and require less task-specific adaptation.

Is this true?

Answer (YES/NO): YES